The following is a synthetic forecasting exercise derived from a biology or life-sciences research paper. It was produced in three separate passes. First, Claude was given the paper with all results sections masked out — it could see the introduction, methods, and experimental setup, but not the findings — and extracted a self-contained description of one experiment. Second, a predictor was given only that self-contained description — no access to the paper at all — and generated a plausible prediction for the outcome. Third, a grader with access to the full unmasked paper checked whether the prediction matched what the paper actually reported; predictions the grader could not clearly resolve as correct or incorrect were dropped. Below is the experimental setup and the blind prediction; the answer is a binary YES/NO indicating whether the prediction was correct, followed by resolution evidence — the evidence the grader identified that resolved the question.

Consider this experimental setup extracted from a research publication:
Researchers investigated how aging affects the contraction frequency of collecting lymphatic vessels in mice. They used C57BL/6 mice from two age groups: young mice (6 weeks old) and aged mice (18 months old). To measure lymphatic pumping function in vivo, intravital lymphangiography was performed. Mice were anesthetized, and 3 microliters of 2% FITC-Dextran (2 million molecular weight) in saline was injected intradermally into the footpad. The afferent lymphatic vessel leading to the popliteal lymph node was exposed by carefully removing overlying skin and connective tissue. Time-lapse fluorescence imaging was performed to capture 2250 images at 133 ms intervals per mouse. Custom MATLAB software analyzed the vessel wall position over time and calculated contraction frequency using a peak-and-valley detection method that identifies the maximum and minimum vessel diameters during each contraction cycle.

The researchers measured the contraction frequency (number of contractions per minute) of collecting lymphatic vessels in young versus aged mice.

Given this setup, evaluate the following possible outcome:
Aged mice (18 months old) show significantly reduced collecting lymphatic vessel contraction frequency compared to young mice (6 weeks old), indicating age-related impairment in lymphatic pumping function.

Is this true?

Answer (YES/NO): YES